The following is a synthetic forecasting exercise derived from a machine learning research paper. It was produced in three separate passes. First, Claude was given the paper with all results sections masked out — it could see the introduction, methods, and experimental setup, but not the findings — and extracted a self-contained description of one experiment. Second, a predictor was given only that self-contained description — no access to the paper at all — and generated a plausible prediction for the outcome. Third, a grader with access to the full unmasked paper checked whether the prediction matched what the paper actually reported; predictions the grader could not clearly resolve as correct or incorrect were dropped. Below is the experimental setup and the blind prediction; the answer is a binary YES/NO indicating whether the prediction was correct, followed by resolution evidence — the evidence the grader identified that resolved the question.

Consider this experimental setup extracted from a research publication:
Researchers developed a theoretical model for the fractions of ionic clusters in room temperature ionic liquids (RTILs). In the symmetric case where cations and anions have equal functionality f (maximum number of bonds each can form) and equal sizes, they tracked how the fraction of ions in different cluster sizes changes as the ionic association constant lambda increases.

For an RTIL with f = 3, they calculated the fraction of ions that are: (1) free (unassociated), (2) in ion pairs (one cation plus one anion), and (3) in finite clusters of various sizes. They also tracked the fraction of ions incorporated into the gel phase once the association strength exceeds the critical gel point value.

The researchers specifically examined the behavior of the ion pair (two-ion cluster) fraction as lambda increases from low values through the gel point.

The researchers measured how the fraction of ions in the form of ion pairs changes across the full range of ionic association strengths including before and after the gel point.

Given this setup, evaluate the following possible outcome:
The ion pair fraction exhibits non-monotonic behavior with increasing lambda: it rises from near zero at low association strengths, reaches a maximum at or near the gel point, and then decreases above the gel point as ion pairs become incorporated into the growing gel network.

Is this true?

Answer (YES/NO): YES